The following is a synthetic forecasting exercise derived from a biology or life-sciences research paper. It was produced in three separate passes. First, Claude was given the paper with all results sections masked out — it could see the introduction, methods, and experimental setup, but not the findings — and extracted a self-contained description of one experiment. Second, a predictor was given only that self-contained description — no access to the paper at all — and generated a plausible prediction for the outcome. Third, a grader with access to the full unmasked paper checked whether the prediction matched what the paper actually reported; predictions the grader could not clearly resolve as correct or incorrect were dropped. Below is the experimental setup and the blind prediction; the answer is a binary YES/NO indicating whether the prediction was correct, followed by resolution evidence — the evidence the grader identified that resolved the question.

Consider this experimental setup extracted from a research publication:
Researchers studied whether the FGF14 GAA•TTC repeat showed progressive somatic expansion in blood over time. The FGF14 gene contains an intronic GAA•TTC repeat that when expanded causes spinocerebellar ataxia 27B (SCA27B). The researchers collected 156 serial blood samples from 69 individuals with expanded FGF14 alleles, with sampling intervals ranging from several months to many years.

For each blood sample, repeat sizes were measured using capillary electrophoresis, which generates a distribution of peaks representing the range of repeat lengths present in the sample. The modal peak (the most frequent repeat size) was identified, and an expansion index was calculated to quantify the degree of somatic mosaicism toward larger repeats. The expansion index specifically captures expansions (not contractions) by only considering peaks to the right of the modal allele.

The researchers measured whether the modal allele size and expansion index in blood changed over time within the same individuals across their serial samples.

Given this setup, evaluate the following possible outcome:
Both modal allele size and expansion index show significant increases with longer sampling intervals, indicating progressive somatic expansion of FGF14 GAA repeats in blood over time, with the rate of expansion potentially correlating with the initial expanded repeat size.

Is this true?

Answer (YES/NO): NO